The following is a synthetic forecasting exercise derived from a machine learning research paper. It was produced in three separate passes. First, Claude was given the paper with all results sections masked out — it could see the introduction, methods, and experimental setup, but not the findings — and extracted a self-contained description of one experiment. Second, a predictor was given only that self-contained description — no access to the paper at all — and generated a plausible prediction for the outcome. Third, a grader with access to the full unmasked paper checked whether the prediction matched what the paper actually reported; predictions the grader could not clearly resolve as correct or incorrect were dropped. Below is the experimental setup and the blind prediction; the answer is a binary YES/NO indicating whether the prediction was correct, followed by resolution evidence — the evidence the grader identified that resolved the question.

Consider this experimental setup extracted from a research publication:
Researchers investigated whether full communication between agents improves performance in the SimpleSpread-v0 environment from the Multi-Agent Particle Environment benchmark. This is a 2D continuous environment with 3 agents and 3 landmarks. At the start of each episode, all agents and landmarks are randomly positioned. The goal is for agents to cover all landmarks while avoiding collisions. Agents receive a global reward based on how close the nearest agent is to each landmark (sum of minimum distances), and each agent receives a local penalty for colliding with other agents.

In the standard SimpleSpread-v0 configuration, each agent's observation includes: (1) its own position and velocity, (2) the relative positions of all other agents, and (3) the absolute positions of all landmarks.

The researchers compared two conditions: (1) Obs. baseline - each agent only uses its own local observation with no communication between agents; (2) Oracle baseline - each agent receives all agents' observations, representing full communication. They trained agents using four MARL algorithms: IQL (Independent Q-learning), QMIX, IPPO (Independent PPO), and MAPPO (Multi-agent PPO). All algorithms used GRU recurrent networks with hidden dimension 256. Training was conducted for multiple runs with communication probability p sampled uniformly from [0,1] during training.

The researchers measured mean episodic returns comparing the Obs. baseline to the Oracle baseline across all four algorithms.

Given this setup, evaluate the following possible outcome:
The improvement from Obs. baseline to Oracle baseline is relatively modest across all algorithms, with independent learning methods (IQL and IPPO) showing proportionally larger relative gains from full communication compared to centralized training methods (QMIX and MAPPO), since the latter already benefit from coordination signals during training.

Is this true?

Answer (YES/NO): NO